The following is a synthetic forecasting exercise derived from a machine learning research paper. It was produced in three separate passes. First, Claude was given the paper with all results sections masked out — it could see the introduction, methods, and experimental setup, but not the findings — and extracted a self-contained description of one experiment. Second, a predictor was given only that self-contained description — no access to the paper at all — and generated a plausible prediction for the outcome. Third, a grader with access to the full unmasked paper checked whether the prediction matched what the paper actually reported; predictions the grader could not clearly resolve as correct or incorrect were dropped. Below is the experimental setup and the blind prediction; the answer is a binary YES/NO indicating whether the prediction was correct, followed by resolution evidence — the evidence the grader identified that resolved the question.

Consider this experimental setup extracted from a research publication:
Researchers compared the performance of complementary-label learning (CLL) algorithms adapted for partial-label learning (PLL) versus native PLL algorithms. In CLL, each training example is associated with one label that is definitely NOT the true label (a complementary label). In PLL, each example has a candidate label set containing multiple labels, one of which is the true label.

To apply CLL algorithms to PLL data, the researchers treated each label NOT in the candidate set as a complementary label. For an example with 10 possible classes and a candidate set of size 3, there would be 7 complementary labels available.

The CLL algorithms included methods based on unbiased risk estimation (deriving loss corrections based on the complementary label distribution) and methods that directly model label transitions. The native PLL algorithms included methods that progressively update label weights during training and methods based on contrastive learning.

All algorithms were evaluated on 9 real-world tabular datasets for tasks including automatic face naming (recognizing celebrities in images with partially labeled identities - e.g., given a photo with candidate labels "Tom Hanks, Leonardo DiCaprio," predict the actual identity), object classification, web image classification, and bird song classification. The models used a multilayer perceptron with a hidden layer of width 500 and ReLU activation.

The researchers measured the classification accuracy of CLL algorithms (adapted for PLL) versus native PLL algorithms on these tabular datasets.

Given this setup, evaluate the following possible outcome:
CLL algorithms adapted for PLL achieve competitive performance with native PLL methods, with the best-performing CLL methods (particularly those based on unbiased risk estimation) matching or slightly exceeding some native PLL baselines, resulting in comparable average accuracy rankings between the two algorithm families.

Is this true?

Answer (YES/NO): YES